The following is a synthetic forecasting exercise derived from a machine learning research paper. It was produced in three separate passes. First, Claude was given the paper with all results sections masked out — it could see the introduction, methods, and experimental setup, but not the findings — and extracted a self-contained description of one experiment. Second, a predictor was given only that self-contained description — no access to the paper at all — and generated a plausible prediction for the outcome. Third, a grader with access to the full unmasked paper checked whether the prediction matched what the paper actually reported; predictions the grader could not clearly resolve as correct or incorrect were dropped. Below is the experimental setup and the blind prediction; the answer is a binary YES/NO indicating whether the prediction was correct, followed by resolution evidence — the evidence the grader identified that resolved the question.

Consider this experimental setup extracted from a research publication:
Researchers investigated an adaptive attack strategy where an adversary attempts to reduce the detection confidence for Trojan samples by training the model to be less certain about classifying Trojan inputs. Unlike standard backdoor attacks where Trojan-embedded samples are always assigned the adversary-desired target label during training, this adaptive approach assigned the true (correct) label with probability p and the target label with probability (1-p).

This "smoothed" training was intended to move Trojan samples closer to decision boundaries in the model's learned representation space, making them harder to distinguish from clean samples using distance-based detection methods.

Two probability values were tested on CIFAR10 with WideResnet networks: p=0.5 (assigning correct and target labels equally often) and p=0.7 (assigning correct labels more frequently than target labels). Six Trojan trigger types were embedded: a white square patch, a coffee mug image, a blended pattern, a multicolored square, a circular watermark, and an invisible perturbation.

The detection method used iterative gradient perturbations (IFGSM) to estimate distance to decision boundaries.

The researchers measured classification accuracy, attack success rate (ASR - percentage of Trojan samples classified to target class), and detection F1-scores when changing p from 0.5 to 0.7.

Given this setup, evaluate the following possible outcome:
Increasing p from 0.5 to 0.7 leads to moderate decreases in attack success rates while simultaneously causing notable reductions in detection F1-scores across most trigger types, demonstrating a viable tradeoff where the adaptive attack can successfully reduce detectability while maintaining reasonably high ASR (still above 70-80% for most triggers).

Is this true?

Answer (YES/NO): NO